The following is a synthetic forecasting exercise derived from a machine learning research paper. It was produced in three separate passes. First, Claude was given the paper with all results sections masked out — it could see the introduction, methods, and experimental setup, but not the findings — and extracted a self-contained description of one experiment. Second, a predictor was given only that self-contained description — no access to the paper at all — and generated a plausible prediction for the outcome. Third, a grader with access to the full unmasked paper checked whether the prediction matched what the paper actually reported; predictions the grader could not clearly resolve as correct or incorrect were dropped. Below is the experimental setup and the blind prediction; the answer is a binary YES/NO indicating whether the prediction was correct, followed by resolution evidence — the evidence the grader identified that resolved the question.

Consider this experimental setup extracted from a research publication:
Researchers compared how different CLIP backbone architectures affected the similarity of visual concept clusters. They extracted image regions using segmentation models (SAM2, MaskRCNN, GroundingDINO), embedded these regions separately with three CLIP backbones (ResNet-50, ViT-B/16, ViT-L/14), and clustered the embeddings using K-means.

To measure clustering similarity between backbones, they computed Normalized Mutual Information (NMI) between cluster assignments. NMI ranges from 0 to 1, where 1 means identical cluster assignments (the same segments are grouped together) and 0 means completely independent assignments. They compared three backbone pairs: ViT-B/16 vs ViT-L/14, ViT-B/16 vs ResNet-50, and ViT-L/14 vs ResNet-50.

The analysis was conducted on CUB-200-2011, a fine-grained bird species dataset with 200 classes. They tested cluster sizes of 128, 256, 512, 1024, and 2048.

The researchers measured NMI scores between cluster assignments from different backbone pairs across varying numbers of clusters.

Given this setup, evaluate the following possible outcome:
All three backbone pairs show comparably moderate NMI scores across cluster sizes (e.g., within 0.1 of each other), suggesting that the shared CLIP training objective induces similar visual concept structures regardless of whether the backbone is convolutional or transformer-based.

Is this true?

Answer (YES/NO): NO